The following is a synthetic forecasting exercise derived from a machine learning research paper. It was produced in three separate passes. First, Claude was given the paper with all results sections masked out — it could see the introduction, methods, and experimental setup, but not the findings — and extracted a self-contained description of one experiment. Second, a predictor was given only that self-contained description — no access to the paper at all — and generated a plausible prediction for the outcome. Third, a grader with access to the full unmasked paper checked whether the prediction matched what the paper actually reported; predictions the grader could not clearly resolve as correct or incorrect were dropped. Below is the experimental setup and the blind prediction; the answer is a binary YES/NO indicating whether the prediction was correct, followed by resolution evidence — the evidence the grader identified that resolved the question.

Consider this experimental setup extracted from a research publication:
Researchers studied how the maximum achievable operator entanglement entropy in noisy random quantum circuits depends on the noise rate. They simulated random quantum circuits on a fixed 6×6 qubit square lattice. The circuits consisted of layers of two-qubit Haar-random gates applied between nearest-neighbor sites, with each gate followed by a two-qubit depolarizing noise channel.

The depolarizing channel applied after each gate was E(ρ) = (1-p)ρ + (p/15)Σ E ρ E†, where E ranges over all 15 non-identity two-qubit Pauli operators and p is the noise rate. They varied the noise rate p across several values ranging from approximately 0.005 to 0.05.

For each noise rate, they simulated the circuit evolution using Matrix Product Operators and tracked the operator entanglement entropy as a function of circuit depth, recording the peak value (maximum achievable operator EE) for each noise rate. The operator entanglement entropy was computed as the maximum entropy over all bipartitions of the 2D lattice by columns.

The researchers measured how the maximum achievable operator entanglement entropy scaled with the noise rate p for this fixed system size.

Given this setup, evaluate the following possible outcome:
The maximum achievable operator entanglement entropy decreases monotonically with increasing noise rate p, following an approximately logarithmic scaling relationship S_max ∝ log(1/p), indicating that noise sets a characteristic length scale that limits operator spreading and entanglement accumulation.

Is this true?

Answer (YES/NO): NO